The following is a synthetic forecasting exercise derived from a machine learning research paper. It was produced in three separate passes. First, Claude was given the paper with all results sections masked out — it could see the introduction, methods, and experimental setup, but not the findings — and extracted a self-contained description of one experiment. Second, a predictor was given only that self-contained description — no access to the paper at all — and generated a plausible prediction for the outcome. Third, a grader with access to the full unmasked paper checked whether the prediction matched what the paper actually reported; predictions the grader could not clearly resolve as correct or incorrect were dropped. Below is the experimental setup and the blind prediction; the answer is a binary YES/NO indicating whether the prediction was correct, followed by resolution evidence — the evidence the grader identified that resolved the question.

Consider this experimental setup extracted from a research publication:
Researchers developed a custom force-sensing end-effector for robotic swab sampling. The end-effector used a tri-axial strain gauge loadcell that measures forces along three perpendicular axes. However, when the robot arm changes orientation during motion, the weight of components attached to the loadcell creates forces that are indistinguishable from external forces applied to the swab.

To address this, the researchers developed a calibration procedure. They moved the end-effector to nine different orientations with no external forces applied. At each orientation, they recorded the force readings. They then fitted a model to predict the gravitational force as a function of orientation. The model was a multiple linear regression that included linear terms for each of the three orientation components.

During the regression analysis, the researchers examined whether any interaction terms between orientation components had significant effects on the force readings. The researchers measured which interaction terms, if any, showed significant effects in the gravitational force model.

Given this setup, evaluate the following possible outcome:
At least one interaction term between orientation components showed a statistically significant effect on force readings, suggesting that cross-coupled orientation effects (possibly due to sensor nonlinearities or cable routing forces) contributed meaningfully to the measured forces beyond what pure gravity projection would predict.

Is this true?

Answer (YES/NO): YES